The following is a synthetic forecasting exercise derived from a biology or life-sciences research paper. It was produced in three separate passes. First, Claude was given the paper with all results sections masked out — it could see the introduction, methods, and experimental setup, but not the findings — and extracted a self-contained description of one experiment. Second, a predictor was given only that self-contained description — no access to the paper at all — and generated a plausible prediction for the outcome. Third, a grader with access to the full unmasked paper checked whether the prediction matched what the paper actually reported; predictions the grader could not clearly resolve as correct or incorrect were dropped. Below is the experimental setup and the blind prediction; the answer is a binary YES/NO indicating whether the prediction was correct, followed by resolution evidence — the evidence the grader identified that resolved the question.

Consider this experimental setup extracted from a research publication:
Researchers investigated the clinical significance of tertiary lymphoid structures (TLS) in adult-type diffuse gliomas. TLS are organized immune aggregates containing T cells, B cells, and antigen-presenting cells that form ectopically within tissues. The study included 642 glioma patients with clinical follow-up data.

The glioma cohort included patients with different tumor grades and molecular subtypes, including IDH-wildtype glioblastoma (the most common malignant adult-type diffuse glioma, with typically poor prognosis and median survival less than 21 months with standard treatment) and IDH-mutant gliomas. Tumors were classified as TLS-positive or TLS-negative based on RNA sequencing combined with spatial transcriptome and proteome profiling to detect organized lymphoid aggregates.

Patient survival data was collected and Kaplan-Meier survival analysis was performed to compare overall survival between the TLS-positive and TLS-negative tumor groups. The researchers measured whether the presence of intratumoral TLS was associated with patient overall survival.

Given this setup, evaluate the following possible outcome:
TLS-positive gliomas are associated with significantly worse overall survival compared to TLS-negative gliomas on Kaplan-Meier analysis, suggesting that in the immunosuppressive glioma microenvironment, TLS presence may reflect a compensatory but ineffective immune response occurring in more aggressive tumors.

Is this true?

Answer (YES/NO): NO